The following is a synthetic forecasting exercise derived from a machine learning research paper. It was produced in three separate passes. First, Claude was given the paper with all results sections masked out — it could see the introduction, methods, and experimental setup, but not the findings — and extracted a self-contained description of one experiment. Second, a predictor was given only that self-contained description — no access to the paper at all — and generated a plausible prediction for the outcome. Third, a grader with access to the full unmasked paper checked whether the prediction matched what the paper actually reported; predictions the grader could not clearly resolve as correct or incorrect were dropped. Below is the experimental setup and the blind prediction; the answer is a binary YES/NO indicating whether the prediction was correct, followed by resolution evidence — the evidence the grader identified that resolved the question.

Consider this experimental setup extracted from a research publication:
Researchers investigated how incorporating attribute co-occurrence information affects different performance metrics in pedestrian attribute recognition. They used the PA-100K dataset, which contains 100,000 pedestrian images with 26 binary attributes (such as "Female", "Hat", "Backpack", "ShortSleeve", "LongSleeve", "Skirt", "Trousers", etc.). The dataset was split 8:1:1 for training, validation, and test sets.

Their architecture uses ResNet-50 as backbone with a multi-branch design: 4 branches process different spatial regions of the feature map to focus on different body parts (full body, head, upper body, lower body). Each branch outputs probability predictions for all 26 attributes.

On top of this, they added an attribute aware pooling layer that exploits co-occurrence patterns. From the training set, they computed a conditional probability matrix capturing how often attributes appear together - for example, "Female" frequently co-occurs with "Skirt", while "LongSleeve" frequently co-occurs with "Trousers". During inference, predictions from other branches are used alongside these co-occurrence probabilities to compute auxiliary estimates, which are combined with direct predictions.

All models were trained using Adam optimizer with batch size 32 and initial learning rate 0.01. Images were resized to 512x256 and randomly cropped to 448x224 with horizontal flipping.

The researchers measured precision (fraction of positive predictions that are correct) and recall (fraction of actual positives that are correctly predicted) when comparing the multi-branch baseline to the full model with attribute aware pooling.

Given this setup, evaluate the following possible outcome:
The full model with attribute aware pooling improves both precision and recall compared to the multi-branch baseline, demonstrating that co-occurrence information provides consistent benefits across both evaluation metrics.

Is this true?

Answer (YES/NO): YES